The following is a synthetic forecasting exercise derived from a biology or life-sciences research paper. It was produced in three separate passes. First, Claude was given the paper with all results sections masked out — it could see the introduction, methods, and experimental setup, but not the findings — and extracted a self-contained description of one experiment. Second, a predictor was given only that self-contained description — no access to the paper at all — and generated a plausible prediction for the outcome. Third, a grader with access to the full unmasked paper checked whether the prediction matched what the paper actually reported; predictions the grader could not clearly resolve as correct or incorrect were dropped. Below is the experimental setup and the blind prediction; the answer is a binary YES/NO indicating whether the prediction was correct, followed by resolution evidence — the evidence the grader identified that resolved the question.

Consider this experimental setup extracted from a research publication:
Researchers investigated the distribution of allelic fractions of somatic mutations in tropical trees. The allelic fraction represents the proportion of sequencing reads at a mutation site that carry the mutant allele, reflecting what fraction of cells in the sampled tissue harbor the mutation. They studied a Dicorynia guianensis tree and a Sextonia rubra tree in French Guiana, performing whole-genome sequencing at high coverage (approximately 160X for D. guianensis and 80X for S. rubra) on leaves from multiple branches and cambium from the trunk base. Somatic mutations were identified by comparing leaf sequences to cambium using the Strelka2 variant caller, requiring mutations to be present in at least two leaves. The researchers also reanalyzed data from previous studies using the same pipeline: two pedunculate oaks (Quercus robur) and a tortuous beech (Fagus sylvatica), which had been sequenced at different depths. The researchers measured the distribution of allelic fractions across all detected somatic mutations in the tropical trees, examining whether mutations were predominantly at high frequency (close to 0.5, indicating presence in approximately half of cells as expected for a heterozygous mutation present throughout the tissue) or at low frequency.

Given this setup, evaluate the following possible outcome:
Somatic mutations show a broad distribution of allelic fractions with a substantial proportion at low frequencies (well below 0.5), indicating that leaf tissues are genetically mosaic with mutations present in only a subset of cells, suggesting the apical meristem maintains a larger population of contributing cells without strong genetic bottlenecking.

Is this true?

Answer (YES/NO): YES